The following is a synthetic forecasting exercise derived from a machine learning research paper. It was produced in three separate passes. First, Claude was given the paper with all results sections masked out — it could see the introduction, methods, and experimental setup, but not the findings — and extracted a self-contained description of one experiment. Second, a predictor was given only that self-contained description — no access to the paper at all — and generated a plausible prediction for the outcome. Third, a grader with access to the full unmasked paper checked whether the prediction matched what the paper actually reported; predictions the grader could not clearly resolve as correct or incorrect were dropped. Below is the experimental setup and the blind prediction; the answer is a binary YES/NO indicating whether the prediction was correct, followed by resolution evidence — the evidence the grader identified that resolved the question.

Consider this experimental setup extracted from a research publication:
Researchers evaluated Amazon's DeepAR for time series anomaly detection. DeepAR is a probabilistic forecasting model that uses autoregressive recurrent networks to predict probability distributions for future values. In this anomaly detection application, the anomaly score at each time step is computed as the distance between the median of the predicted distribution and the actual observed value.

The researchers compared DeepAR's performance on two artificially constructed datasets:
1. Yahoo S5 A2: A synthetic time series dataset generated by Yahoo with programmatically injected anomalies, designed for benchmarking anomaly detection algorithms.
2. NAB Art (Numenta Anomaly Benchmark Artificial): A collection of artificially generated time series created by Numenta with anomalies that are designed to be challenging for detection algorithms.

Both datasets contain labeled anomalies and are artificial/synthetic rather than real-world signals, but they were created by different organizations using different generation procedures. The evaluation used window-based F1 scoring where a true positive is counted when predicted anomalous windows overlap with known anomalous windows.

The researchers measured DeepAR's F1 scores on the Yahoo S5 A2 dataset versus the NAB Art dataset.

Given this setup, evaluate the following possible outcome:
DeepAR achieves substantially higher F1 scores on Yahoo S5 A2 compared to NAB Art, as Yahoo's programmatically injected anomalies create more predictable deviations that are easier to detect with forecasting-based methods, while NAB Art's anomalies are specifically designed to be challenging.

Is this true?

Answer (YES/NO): YES